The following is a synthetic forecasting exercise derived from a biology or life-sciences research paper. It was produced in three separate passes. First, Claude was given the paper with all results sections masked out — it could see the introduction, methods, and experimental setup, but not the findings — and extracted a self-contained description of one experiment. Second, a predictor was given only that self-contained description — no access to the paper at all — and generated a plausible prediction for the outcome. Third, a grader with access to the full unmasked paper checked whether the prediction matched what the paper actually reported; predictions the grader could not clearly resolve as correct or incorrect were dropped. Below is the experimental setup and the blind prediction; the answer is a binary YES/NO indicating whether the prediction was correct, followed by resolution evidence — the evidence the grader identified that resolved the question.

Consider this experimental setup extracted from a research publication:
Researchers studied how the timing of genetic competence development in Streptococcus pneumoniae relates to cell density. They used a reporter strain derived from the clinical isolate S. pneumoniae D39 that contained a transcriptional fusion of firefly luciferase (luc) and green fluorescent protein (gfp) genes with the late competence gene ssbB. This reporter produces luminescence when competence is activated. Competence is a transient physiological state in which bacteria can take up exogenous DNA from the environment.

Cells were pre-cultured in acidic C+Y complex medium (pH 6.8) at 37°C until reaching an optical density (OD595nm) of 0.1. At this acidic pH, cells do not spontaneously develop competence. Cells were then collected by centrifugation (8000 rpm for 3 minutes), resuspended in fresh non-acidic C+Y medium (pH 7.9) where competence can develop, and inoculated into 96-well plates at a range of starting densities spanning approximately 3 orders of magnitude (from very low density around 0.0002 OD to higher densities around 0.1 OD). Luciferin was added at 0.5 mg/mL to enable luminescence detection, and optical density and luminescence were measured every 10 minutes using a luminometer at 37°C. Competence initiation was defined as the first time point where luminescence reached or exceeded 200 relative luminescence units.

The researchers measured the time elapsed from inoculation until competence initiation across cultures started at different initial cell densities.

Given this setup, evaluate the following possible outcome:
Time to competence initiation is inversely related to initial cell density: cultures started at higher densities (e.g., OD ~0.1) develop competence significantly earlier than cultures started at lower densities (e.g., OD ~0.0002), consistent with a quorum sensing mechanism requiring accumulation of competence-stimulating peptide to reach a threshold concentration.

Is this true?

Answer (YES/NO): YES